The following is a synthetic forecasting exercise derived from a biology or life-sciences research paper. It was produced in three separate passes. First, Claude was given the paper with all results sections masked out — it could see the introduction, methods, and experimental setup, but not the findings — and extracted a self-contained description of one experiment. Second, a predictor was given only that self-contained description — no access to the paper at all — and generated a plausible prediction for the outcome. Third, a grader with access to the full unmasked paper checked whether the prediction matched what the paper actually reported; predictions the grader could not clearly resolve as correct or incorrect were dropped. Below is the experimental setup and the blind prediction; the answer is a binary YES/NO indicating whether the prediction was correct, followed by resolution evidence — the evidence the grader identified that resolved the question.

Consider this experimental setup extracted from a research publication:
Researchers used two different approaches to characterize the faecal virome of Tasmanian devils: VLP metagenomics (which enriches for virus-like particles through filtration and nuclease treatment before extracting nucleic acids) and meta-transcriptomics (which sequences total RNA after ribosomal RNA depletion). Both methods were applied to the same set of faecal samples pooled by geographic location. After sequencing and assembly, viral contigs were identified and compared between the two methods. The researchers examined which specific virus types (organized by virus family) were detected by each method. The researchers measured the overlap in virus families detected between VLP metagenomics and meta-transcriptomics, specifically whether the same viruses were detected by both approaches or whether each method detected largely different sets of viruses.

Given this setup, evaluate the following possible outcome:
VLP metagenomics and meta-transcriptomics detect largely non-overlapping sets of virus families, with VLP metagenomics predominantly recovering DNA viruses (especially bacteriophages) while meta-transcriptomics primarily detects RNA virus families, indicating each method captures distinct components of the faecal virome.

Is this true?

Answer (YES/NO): YES